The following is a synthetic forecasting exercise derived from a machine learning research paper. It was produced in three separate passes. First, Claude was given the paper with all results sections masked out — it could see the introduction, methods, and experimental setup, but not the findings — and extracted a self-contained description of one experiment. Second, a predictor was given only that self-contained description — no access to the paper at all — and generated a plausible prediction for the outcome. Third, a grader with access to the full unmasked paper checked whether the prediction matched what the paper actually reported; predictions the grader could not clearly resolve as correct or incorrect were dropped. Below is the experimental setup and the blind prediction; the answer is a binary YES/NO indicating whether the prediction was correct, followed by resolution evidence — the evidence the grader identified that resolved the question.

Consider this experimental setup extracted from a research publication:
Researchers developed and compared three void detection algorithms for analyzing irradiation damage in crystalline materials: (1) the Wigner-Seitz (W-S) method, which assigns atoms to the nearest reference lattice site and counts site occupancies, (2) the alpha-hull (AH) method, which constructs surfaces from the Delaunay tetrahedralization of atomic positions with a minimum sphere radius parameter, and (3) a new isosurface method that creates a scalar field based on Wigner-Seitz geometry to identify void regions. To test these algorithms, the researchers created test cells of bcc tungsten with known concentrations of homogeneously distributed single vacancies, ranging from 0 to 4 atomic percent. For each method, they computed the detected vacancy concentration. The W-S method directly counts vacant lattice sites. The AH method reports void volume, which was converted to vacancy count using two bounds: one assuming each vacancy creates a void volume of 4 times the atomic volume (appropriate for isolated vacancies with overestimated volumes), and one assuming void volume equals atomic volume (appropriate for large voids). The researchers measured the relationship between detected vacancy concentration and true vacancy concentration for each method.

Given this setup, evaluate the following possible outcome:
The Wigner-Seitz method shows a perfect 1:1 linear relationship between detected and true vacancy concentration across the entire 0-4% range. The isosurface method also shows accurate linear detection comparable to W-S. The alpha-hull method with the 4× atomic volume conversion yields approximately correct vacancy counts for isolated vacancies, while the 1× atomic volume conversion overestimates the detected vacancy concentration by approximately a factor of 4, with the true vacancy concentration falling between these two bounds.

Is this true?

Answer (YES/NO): NO